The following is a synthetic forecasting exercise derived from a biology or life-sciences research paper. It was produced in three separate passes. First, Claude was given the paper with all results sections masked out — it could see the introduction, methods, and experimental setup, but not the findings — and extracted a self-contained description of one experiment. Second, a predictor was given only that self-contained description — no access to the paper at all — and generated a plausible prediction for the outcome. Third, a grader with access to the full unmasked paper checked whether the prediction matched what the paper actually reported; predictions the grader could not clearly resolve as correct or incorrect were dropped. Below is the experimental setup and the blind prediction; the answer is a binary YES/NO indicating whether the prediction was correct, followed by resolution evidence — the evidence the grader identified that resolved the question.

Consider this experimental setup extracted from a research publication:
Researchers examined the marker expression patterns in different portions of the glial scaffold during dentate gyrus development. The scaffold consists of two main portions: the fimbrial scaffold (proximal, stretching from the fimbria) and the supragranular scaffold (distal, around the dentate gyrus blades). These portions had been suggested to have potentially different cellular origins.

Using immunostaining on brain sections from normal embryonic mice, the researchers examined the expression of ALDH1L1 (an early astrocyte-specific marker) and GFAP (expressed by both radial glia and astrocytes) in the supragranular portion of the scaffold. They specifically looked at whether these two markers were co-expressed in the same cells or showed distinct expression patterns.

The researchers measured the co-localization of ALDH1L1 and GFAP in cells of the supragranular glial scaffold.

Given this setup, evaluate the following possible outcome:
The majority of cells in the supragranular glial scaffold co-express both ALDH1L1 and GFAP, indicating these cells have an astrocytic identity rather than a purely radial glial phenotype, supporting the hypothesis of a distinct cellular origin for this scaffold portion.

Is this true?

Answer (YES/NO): NO